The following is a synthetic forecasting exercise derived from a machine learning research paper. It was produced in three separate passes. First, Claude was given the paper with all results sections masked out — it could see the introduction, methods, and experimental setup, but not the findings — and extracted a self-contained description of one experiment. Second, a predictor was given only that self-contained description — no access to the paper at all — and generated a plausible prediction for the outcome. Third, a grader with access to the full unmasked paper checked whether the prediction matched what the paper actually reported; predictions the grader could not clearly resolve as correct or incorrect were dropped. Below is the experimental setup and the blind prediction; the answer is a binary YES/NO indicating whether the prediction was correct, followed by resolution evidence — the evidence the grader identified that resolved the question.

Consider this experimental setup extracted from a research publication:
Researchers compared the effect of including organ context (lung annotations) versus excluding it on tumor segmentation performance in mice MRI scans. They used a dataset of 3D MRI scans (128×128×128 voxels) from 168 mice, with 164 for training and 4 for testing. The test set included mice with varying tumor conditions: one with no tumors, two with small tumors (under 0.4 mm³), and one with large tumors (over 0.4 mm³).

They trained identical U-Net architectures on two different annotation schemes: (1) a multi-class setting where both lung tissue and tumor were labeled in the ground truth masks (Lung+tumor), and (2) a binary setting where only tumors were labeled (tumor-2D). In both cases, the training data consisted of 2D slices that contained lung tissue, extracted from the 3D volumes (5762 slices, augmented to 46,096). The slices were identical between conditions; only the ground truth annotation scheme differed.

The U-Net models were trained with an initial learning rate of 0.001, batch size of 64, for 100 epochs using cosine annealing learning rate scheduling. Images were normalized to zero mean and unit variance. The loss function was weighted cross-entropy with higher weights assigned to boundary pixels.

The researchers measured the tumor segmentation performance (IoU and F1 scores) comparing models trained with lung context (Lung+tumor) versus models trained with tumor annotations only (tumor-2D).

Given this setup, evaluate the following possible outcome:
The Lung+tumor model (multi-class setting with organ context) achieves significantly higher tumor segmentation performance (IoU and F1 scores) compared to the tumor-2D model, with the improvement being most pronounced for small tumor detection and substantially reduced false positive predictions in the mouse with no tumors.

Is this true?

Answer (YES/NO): NO